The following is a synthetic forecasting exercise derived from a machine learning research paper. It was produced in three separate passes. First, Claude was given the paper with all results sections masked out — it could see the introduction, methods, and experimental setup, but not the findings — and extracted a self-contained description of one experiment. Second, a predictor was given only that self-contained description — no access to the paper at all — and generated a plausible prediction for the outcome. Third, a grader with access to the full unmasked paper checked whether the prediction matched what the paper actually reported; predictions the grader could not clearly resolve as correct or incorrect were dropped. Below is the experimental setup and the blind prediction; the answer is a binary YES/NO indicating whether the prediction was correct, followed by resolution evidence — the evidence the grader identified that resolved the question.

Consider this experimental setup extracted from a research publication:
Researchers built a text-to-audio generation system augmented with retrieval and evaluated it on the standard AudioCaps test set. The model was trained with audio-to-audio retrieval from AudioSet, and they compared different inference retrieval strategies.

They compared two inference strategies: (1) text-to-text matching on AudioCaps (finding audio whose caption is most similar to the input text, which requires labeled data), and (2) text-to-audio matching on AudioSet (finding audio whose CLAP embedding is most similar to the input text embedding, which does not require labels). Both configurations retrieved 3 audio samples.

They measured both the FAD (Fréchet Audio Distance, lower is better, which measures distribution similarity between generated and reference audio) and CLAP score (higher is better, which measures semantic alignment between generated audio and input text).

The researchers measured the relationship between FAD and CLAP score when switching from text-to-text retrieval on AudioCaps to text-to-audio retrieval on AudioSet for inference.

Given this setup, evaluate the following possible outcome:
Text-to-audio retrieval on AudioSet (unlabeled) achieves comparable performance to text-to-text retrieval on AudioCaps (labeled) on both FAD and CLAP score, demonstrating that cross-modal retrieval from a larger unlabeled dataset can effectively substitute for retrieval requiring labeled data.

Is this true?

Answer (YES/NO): NO